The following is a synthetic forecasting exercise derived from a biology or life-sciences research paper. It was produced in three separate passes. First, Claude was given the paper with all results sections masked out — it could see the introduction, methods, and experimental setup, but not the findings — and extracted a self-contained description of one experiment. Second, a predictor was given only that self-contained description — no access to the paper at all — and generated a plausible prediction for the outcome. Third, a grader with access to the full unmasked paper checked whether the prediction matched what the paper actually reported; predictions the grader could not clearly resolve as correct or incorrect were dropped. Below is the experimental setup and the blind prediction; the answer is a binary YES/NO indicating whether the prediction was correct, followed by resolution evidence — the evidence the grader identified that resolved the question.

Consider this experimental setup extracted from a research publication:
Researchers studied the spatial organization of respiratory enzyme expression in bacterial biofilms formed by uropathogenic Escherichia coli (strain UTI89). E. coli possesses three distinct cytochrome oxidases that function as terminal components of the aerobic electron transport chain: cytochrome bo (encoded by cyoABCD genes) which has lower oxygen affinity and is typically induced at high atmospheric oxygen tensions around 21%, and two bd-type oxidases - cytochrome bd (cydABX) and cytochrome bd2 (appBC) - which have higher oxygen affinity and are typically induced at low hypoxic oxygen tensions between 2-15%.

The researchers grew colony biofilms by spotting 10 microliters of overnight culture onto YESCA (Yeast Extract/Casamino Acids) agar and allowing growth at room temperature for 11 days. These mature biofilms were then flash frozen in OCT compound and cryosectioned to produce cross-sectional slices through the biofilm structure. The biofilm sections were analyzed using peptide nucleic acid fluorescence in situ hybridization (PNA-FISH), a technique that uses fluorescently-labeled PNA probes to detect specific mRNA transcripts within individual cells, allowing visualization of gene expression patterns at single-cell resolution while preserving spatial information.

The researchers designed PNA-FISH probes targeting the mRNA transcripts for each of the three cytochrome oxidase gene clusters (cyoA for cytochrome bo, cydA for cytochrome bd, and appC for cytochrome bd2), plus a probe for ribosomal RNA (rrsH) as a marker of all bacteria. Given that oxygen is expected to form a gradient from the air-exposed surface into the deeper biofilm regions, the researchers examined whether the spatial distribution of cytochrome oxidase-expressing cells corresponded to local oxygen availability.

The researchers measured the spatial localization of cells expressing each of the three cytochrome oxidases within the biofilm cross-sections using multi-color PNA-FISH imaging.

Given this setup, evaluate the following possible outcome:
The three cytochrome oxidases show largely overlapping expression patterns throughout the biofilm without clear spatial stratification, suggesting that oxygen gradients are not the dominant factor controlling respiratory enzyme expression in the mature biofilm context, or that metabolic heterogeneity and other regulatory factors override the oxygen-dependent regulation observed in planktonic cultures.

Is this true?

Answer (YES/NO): NO